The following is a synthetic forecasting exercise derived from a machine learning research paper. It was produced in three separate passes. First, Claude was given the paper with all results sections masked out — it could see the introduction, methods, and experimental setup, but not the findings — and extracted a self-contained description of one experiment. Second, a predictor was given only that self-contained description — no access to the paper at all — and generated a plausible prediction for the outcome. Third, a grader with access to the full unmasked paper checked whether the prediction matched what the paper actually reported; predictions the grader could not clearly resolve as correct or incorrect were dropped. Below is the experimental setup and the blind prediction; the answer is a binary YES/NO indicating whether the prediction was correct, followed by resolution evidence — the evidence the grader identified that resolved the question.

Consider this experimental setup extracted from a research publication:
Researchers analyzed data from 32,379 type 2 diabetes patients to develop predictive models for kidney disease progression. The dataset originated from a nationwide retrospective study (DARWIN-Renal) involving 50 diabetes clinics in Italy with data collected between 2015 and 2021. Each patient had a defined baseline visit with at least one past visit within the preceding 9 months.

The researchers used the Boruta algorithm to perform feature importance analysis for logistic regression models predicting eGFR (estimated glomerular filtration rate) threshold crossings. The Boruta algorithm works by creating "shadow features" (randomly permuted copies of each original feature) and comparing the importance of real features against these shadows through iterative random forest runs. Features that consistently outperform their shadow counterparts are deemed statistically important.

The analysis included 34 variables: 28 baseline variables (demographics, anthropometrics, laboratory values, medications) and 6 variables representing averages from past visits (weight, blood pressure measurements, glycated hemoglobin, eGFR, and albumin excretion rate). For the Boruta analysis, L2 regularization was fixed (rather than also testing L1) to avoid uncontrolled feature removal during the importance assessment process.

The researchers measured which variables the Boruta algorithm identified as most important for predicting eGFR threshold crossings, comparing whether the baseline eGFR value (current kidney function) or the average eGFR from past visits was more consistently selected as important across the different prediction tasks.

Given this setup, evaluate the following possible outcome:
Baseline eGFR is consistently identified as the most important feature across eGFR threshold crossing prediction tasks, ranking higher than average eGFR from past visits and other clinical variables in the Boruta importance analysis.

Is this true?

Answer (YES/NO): NO